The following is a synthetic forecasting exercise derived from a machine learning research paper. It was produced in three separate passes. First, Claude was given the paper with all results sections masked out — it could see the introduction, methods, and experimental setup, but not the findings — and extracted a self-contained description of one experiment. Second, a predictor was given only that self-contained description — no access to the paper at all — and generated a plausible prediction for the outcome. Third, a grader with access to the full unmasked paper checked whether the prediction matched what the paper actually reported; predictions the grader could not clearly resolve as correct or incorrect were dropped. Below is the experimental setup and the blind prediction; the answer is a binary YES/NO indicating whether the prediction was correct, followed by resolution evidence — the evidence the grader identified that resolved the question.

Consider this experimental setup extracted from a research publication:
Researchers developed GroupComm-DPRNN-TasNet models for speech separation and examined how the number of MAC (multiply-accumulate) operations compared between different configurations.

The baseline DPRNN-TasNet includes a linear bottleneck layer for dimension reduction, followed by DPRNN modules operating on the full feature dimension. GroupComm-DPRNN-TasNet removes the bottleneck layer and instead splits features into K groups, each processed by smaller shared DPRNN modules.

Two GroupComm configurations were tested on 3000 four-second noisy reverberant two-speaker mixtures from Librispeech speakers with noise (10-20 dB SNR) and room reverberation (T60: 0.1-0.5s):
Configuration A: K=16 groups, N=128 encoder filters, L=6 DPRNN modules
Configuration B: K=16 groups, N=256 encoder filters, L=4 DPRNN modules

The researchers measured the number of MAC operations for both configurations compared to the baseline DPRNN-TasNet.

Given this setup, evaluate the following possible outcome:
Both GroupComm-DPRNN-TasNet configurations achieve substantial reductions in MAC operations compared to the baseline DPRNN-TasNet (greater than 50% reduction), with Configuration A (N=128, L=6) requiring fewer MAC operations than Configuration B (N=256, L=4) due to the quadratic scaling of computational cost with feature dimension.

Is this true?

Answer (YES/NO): NO